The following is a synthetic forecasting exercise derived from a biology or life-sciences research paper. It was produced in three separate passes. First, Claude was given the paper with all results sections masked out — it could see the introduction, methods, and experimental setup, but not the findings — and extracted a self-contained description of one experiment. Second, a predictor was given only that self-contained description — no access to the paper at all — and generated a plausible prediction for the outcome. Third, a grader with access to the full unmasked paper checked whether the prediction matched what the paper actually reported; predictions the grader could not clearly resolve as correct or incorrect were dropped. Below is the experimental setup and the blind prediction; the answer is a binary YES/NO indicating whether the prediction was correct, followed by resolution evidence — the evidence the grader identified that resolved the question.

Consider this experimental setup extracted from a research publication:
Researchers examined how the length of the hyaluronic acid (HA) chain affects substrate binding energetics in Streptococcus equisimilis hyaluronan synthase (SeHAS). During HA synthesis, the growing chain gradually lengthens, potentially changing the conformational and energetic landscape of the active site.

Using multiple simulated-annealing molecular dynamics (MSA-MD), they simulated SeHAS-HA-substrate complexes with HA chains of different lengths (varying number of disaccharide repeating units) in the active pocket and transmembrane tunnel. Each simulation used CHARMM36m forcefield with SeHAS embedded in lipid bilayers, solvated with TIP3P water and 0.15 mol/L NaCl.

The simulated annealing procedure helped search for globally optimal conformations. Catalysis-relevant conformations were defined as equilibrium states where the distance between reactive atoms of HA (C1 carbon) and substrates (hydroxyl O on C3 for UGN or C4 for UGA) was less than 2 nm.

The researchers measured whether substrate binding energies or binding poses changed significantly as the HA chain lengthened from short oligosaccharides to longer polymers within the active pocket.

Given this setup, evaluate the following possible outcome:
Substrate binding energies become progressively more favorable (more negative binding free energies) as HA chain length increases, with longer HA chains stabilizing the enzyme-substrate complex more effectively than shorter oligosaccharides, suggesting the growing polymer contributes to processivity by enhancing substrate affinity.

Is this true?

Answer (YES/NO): NO